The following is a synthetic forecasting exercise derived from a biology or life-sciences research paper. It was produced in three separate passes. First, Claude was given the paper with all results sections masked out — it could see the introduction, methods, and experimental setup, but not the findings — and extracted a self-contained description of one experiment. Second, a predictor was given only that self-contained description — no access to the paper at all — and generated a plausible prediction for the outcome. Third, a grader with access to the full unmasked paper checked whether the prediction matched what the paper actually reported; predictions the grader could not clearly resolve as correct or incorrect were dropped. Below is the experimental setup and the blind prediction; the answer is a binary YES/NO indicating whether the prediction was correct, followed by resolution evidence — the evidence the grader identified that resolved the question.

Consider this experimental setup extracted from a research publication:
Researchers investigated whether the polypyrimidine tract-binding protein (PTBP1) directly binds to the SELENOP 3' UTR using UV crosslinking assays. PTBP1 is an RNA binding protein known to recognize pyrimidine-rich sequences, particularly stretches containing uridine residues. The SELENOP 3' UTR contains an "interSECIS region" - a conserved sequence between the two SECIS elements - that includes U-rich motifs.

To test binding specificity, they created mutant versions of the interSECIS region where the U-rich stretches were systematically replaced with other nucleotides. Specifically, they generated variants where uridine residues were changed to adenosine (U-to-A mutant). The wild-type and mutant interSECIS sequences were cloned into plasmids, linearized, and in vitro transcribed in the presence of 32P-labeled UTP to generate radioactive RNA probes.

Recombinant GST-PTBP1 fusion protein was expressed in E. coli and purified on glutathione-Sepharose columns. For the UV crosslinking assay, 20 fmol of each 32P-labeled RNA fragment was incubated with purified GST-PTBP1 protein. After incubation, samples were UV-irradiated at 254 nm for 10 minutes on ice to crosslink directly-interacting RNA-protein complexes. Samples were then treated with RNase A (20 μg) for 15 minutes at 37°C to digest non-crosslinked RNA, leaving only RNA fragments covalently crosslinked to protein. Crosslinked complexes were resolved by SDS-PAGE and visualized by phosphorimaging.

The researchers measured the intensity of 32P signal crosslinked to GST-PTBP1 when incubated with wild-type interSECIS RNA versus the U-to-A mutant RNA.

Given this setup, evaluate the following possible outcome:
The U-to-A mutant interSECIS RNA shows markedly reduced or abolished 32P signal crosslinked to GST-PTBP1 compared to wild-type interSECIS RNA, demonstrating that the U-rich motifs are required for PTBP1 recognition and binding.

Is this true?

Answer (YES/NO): YES